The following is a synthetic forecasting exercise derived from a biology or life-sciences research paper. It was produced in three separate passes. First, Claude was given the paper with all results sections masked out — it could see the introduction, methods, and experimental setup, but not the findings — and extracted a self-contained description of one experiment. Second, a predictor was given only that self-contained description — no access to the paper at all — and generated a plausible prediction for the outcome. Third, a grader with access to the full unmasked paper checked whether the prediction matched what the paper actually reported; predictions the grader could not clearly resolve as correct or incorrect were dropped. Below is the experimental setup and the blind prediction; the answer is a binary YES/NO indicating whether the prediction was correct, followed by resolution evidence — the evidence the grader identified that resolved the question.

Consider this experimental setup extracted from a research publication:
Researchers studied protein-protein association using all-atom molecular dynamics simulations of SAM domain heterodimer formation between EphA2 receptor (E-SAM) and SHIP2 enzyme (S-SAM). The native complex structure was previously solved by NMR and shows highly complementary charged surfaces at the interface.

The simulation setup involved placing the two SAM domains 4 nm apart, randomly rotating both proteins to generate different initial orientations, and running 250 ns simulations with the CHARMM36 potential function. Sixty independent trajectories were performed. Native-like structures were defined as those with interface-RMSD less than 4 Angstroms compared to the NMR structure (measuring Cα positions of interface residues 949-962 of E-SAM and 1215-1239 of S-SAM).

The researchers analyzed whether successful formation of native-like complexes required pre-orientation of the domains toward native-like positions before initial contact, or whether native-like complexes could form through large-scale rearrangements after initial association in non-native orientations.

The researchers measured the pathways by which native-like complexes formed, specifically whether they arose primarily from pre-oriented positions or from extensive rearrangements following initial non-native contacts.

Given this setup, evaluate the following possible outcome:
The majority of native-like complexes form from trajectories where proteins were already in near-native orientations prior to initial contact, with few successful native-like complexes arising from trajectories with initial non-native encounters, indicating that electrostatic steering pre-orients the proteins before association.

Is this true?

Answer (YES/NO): NO